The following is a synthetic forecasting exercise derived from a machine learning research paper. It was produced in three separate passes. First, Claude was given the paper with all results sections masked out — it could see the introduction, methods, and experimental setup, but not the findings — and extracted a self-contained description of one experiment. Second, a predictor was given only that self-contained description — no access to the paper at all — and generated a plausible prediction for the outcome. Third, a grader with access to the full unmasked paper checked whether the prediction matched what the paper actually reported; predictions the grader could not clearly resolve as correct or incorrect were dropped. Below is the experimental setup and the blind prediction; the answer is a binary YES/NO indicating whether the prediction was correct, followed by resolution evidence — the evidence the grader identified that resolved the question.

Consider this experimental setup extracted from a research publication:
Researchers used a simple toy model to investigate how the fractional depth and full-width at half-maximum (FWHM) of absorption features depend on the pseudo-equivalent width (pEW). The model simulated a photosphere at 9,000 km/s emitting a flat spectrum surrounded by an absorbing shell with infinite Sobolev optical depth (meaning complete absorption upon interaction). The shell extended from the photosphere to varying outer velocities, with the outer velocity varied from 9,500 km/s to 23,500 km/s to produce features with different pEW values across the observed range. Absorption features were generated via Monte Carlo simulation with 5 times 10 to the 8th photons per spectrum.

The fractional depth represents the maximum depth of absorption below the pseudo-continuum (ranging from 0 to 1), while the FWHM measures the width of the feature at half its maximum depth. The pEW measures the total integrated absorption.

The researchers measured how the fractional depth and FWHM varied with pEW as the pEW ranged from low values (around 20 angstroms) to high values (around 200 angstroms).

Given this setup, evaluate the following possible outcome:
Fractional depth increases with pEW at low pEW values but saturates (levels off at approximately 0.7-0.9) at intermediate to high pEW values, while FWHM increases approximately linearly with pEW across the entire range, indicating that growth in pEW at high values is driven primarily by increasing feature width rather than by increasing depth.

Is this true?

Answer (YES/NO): NO